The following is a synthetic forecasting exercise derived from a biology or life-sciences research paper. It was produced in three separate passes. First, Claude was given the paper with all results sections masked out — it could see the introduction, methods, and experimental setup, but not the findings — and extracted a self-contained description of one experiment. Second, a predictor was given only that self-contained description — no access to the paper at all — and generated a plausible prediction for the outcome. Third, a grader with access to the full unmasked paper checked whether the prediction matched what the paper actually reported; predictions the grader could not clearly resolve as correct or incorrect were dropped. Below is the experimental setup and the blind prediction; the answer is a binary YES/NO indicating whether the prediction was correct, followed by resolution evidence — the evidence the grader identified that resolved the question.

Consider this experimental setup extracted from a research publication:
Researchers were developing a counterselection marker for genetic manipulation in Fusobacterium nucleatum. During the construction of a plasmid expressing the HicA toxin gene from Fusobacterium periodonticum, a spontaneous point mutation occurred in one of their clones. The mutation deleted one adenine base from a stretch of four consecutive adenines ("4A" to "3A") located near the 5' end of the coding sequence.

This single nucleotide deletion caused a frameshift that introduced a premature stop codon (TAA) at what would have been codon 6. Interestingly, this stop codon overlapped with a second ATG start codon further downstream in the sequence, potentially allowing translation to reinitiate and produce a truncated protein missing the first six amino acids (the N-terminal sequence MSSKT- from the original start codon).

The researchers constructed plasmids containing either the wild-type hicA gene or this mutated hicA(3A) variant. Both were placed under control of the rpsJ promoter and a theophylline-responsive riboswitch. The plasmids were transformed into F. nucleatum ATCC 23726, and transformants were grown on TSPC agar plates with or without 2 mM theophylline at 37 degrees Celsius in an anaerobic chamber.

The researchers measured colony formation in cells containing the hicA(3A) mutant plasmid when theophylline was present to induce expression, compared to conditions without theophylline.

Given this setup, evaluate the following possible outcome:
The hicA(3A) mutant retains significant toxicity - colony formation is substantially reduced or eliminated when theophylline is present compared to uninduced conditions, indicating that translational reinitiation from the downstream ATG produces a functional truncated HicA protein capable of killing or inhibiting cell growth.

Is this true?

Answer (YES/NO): YES